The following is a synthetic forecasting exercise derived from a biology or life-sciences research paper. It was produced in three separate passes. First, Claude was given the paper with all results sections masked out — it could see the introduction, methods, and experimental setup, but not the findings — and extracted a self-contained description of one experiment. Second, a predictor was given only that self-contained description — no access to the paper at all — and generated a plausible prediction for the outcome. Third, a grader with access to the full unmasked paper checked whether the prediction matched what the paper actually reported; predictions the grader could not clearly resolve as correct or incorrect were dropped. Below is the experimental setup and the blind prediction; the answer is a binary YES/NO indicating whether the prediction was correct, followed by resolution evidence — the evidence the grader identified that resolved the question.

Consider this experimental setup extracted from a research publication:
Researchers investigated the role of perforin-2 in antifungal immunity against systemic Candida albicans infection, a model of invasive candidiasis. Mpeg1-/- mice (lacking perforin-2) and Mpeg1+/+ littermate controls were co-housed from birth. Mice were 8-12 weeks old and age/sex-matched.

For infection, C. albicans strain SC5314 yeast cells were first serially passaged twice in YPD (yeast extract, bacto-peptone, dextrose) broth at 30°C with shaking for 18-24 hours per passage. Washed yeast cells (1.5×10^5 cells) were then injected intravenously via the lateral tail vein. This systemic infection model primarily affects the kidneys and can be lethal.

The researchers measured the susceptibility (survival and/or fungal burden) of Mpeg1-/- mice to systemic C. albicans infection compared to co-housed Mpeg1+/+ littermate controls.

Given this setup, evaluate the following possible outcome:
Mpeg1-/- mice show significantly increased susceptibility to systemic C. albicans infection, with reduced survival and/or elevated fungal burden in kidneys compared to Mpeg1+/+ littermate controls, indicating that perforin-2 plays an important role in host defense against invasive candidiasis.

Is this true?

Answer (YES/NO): NO